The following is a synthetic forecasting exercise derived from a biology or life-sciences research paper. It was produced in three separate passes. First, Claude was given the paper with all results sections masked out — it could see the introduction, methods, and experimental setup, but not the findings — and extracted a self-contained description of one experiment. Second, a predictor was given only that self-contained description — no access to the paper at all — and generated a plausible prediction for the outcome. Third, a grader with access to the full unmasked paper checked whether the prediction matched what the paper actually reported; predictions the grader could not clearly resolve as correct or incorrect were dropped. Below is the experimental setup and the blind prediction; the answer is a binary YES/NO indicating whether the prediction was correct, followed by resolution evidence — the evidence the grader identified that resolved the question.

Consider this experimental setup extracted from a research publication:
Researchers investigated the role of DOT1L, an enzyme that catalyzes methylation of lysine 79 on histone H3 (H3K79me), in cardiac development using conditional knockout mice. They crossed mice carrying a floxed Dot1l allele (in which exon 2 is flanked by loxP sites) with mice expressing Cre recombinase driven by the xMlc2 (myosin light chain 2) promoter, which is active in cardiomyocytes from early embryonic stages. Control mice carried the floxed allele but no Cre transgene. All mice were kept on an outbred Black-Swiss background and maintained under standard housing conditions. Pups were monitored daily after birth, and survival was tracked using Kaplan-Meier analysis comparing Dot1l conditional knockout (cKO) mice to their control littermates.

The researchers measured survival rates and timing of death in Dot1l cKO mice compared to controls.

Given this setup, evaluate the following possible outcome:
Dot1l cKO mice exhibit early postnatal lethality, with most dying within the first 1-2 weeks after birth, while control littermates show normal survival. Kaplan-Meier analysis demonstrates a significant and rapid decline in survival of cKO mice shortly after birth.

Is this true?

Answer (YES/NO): YES